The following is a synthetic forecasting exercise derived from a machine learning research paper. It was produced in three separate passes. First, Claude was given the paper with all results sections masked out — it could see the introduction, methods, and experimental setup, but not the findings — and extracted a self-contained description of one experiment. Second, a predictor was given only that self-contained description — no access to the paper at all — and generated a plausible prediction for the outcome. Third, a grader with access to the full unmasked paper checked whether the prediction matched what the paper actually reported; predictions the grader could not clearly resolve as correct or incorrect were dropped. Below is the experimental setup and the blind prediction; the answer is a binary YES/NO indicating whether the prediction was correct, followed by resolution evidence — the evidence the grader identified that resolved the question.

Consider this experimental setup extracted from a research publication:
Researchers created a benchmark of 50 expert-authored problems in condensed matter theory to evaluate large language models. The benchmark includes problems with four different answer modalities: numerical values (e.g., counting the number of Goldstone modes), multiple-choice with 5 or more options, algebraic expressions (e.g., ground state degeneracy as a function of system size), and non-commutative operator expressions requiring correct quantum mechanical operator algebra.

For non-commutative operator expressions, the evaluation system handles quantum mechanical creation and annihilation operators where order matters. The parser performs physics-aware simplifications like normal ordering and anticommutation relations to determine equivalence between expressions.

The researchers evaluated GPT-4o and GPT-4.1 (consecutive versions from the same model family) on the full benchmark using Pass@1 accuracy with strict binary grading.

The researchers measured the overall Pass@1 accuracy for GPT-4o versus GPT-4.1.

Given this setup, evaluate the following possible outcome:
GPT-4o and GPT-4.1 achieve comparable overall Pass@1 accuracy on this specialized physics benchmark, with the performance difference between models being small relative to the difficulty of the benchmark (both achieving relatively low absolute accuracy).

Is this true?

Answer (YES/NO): NO